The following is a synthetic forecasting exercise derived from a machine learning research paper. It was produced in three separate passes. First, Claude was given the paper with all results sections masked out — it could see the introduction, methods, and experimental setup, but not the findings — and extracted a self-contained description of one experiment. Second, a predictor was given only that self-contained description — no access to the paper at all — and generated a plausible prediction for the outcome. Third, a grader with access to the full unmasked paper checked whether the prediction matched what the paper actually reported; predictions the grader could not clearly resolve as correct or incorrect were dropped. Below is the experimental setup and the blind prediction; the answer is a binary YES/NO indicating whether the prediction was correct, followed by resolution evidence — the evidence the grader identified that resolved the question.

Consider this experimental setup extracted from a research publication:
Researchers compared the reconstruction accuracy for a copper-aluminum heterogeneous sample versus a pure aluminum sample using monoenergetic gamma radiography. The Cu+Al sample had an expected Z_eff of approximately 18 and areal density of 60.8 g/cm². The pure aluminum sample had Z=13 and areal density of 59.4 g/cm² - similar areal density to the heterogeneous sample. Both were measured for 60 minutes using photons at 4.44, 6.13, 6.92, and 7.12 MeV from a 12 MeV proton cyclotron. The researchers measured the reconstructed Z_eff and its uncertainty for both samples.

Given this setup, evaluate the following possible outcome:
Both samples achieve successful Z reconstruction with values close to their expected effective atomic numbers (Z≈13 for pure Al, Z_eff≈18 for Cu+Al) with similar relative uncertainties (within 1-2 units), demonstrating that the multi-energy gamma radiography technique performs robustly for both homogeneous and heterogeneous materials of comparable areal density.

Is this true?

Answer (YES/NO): YES